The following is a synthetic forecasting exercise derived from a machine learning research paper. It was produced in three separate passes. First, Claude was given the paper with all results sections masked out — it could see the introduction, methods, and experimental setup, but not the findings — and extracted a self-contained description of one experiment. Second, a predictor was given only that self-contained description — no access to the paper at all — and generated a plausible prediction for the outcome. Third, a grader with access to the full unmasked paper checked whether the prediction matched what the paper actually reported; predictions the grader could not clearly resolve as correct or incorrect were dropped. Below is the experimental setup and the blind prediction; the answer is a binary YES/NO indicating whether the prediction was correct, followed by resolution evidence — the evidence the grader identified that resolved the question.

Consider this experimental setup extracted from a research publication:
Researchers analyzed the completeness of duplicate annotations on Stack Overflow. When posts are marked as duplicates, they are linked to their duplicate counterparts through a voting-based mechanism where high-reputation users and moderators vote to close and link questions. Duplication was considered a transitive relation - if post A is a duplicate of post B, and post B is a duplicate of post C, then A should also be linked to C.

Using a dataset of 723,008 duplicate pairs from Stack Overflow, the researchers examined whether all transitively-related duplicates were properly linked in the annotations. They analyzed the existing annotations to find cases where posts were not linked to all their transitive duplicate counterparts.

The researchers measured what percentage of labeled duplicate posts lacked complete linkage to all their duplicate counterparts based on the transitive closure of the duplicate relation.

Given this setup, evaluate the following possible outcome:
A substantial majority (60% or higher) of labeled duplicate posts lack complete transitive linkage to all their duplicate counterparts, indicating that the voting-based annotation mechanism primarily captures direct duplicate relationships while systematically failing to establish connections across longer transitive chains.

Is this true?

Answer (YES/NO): NO